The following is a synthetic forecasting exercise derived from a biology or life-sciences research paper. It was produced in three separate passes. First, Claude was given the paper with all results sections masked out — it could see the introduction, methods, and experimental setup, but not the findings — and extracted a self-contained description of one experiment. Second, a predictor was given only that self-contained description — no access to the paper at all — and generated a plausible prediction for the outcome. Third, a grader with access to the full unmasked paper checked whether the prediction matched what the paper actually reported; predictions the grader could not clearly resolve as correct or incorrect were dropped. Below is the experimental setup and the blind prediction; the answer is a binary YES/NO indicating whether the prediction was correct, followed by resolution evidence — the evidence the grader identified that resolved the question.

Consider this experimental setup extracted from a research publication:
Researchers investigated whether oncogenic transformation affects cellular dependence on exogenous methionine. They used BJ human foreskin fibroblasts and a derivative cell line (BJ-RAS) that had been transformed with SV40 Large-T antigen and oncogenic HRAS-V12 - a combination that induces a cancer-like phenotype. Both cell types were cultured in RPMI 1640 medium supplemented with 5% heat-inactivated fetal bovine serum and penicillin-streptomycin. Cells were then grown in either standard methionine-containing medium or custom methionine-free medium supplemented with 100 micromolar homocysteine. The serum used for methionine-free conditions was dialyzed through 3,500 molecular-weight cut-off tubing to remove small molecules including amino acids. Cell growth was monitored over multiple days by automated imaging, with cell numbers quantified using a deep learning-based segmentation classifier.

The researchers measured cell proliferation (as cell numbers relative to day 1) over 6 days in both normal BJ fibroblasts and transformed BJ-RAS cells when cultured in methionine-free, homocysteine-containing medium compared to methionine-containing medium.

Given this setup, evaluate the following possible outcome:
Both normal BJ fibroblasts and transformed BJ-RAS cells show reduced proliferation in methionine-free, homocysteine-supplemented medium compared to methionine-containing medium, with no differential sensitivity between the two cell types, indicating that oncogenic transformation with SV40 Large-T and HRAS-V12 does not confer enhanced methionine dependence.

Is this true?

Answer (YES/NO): NO